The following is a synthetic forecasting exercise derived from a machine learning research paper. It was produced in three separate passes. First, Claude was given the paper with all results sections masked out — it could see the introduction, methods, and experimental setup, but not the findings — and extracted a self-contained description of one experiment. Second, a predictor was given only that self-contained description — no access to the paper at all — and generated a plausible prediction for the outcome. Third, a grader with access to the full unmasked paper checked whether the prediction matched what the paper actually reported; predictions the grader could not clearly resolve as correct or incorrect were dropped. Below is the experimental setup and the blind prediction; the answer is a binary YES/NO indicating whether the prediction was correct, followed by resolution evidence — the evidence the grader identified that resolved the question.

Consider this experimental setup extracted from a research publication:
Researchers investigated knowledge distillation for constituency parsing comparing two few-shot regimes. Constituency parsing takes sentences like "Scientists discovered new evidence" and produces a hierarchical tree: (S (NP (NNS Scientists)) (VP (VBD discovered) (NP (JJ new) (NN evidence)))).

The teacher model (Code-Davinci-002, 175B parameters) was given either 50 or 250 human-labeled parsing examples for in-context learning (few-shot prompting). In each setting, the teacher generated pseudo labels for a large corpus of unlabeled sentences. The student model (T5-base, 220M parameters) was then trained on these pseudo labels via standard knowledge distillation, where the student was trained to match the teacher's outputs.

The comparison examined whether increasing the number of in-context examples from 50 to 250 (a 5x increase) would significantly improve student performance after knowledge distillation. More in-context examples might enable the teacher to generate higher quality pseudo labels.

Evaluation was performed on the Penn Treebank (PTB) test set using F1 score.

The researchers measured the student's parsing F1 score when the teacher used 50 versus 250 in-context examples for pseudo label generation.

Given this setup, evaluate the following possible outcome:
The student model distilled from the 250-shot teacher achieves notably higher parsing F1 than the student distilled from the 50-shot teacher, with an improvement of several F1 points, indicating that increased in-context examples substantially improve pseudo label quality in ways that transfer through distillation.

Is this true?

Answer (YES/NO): NO